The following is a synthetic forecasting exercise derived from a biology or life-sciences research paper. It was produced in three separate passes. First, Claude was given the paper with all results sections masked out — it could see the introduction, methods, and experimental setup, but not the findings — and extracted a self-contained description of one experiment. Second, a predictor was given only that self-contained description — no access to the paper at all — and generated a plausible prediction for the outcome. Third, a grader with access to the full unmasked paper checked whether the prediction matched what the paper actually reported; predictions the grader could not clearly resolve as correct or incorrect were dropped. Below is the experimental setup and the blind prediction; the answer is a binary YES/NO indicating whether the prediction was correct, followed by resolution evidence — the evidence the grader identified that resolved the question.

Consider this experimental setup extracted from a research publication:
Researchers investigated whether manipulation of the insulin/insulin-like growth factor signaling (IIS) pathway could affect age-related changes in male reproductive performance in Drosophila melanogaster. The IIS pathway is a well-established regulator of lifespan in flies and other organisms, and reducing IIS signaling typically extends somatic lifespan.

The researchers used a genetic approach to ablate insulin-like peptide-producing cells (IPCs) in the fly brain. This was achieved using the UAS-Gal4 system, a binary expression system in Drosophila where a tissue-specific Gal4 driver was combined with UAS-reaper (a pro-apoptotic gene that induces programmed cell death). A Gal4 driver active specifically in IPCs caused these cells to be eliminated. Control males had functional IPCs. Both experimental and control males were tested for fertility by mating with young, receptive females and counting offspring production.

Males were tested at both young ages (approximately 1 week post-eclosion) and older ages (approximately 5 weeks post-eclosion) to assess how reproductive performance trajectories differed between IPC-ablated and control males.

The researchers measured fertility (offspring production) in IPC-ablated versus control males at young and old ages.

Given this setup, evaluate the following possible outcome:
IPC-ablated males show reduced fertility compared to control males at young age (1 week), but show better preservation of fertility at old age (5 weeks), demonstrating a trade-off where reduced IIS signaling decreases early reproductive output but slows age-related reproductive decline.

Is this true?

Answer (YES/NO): NO